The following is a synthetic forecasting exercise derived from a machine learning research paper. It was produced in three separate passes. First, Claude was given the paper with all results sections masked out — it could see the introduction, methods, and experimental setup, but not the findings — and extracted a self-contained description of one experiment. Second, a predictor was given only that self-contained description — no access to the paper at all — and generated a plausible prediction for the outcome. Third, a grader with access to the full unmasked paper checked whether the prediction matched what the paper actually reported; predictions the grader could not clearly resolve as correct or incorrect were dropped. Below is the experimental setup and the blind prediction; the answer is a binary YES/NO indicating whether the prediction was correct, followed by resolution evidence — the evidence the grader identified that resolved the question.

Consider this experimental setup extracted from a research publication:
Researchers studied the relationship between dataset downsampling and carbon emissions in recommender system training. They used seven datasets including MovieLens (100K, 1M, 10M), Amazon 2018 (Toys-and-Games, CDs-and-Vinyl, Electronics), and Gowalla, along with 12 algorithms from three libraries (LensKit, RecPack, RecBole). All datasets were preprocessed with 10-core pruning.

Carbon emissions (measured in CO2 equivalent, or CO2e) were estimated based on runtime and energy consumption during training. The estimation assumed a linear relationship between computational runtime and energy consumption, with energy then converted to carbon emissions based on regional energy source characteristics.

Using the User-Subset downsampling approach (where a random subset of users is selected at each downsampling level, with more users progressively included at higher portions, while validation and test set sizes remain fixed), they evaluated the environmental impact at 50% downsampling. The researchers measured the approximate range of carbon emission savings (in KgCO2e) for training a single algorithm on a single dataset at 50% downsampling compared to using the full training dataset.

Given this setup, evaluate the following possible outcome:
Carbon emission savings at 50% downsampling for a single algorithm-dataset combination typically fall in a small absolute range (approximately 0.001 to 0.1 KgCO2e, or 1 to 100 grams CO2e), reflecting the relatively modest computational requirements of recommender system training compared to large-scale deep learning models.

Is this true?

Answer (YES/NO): NO